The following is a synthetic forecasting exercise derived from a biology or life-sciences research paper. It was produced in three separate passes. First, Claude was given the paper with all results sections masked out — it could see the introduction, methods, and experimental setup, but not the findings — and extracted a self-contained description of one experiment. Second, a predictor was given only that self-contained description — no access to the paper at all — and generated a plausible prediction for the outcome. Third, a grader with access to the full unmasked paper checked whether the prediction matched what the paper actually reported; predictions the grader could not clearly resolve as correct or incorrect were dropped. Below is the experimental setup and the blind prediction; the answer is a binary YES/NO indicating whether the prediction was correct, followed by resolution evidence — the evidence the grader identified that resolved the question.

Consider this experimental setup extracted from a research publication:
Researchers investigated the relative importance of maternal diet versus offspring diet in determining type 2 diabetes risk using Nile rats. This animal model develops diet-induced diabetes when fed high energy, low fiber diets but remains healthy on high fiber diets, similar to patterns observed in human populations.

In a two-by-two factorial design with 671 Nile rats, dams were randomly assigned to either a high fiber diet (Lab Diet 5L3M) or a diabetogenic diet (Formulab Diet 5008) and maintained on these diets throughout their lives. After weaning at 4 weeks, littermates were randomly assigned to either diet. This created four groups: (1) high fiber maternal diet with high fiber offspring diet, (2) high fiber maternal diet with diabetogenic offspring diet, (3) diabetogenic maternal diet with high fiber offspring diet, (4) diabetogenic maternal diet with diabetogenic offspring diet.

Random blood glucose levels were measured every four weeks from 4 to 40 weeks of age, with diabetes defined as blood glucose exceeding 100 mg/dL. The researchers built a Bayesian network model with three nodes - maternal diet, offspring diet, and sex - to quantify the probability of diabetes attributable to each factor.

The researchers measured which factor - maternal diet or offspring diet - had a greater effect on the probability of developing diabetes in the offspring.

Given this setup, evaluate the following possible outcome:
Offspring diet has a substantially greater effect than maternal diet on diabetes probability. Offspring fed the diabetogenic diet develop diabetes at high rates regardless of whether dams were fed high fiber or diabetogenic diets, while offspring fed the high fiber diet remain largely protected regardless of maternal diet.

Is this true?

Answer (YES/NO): NO